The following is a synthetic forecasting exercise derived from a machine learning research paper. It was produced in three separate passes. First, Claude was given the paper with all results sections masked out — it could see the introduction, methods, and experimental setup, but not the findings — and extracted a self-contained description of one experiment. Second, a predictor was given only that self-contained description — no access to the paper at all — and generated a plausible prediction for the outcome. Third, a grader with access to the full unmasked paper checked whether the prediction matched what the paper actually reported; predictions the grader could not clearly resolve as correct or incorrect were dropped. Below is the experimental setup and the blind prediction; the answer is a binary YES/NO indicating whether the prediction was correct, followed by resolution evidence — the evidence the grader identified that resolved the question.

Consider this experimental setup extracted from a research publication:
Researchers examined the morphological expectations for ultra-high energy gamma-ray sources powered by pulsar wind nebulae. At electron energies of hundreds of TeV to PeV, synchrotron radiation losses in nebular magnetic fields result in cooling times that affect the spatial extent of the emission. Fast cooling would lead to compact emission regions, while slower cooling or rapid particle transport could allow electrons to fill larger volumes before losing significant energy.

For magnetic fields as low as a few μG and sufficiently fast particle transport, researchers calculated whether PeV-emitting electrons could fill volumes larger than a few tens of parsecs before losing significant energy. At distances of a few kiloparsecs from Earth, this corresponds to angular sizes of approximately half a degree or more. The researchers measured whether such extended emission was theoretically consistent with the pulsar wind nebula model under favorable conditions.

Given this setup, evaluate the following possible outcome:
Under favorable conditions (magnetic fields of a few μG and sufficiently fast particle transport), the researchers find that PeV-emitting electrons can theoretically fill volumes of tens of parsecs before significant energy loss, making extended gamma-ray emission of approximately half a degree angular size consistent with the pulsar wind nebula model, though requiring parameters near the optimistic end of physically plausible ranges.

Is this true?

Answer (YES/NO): YES